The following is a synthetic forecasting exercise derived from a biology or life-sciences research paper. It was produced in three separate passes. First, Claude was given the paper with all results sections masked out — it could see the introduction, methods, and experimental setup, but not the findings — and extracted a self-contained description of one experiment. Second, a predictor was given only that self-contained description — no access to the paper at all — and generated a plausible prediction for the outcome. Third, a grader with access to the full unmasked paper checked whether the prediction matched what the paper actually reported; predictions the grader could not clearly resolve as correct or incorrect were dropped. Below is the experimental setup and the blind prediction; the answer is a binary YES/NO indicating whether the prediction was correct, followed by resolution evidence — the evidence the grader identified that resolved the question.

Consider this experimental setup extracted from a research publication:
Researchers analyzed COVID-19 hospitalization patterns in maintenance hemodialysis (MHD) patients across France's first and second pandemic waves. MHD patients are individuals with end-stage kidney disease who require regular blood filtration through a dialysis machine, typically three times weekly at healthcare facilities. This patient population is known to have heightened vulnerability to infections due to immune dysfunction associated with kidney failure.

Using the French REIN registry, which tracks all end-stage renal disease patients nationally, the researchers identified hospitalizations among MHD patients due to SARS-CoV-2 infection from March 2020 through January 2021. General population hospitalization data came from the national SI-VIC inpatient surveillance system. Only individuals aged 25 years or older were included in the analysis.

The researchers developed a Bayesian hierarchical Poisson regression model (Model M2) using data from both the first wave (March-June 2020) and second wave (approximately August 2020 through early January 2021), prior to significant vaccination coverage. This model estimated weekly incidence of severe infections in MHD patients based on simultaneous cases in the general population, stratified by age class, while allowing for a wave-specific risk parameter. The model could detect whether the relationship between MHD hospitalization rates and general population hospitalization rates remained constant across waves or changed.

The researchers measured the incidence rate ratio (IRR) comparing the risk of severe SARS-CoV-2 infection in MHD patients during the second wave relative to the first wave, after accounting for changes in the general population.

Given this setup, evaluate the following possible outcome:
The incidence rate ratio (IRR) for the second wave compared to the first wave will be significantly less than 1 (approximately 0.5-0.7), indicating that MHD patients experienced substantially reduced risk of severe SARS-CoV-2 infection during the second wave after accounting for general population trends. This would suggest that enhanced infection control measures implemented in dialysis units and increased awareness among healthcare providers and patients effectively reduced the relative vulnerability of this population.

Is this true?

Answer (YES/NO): YES